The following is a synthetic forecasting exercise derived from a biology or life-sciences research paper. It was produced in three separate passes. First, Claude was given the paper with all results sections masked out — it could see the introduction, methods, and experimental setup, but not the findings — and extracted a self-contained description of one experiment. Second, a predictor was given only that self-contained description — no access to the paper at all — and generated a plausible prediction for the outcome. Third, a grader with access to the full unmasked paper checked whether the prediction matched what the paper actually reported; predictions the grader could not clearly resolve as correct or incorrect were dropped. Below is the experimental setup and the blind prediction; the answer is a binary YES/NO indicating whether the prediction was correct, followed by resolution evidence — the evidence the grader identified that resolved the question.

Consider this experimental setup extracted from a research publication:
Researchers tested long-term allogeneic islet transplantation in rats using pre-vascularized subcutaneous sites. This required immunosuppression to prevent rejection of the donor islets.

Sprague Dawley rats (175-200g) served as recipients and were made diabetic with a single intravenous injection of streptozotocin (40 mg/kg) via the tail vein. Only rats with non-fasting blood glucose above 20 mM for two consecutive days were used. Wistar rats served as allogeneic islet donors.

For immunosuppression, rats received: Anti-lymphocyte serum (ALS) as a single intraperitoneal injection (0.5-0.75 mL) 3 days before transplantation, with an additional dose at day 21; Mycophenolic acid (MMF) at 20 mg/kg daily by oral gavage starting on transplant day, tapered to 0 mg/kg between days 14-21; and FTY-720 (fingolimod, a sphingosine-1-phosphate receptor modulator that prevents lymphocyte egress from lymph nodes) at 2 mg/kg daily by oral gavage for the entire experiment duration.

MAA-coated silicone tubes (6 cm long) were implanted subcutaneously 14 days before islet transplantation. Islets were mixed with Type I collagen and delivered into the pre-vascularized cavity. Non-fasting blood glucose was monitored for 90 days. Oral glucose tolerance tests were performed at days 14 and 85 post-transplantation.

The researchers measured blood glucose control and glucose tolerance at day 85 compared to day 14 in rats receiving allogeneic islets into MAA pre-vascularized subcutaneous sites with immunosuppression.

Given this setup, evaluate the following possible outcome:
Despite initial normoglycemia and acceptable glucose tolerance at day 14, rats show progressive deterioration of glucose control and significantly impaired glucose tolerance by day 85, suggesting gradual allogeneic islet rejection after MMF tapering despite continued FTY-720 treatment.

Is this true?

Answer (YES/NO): NO